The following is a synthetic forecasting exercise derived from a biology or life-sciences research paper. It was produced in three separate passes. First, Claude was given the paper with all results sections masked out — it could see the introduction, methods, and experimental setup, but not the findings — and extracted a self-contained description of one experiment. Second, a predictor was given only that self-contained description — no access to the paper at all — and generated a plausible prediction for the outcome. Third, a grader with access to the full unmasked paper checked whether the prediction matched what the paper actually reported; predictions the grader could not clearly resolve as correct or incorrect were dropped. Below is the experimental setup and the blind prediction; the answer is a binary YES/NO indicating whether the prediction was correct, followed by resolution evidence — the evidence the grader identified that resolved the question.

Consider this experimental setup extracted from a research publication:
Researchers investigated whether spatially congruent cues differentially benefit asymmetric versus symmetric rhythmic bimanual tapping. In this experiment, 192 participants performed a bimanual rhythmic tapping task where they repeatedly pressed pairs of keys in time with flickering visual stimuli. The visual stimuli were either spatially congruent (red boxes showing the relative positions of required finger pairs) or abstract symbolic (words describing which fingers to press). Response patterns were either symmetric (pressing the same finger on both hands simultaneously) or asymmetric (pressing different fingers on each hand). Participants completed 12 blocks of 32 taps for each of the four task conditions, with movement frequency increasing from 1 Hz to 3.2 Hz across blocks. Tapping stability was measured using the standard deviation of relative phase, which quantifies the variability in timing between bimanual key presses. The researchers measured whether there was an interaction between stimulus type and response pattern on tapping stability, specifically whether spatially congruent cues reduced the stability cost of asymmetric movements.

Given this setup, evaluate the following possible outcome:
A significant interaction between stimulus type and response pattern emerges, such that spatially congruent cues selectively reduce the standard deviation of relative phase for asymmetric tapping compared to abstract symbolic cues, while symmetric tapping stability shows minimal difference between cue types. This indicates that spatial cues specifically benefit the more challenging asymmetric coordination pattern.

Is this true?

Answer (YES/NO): NO